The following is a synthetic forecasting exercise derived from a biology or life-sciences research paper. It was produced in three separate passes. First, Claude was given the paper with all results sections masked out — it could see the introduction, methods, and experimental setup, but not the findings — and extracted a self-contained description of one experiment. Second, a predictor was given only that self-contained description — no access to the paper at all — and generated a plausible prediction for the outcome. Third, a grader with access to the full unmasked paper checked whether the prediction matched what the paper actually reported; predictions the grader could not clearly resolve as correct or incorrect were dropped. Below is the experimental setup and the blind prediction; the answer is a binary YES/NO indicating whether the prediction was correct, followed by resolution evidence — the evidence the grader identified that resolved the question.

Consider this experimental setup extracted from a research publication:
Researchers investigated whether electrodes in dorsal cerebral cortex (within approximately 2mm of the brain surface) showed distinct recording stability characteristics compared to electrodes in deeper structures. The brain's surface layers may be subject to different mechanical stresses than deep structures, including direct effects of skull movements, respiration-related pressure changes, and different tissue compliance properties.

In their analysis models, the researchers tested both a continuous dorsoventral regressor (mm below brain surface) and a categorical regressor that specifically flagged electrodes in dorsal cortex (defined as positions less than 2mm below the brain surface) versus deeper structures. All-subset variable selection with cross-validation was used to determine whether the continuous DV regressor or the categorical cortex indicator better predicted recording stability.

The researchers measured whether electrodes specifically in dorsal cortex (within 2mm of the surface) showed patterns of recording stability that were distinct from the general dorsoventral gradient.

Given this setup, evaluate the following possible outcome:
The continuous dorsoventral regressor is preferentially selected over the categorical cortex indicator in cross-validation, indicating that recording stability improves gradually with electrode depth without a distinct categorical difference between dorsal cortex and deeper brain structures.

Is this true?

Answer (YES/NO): NO